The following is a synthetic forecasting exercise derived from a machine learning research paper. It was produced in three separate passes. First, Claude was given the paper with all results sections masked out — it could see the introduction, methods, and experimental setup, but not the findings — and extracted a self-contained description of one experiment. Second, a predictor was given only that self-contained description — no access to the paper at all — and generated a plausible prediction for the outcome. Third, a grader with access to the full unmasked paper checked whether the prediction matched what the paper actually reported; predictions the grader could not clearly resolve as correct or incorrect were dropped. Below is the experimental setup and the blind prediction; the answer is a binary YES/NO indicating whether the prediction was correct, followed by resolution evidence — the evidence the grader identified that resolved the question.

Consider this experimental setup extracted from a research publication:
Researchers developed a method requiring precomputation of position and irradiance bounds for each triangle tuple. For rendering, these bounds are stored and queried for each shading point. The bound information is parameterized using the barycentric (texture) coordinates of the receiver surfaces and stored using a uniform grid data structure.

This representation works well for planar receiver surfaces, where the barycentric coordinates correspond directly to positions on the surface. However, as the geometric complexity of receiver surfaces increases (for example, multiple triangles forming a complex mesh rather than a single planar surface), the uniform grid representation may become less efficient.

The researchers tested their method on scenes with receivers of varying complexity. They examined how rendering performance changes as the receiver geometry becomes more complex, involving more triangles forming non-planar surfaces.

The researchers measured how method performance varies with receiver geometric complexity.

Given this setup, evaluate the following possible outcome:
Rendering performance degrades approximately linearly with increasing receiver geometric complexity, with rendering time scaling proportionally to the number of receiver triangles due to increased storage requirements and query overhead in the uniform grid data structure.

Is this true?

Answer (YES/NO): NO